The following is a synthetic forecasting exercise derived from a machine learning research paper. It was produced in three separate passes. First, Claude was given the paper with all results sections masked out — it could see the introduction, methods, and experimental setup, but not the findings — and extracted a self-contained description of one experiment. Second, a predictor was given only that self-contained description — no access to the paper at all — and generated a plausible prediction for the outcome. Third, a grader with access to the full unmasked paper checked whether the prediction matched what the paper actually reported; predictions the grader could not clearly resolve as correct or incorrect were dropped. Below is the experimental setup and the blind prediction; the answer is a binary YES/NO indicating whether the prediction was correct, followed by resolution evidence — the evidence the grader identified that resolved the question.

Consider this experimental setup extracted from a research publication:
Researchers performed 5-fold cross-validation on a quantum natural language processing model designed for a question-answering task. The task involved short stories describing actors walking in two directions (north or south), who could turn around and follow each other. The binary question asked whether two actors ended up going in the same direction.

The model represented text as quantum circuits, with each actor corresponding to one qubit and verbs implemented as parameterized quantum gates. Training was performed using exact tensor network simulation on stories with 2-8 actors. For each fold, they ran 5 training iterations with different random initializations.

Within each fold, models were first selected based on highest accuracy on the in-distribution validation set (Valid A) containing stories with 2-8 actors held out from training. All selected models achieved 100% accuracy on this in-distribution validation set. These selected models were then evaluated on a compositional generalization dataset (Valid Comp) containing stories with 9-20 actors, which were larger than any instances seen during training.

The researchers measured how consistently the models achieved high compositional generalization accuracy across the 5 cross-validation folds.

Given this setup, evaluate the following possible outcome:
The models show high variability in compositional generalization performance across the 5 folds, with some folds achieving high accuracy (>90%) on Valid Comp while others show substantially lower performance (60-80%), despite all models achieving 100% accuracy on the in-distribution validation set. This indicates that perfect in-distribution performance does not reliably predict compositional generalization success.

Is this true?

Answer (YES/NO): NO